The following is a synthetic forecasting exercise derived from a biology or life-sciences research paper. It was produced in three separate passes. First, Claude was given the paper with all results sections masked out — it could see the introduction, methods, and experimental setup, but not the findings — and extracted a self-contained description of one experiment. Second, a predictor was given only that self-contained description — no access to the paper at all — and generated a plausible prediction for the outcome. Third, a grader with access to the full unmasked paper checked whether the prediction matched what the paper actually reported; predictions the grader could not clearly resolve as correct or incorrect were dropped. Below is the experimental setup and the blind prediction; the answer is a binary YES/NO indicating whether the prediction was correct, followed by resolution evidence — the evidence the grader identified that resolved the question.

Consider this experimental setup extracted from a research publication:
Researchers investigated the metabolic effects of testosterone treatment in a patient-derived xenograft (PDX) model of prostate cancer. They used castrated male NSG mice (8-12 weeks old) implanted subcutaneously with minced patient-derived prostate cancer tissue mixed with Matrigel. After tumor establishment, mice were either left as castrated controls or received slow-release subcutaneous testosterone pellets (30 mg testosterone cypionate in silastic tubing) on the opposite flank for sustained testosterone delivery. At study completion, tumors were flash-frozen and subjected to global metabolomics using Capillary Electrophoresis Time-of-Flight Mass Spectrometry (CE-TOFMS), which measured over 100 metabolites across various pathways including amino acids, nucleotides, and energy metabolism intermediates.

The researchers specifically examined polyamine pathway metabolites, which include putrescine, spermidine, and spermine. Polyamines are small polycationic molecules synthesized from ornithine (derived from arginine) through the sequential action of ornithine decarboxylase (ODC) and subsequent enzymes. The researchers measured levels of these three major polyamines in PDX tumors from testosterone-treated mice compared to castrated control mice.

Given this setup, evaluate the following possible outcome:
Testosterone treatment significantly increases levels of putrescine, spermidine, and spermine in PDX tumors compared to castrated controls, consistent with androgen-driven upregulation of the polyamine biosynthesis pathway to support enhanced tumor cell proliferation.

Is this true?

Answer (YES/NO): NO